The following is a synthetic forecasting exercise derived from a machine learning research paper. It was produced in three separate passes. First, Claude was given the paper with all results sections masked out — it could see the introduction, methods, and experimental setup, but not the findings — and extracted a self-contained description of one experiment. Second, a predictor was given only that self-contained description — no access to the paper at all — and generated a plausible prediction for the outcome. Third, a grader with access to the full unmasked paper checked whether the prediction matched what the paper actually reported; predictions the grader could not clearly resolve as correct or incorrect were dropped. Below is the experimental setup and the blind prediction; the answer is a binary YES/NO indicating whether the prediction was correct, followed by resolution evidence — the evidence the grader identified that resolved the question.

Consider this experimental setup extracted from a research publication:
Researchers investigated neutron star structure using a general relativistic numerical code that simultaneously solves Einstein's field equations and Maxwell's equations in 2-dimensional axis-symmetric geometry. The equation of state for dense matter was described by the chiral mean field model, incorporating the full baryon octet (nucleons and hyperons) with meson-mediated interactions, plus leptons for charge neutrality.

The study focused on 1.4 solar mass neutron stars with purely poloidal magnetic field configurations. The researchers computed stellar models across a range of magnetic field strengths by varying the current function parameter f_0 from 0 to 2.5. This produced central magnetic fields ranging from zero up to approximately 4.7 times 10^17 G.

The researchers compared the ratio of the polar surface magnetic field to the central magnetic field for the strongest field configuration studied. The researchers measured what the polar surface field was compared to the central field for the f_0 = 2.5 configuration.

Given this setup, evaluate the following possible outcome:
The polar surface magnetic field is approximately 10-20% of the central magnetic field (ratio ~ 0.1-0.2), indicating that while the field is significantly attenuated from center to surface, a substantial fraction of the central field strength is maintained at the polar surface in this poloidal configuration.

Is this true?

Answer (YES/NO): YES